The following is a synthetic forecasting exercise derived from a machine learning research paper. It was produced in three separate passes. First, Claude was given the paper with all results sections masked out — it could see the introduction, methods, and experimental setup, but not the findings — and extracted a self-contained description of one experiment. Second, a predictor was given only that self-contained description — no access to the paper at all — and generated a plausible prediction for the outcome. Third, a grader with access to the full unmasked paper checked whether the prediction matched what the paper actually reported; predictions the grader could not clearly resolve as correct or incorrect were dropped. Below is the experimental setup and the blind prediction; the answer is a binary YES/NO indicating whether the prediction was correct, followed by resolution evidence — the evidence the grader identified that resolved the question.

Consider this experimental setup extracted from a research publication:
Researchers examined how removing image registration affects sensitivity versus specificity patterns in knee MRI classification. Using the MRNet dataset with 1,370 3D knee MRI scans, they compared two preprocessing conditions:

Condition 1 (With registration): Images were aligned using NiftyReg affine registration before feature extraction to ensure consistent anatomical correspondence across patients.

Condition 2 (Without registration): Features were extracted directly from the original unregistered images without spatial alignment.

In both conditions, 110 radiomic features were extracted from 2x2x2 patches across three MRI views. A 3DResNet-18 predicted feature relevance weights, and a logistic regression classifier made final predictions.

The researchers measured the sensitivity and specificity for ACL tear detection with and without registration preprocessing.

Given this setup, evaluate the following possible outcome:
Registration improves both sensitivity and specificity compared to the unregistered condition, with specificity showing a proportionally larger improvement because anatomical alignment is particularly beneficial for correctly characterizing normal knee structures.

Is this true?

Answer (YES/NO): NO